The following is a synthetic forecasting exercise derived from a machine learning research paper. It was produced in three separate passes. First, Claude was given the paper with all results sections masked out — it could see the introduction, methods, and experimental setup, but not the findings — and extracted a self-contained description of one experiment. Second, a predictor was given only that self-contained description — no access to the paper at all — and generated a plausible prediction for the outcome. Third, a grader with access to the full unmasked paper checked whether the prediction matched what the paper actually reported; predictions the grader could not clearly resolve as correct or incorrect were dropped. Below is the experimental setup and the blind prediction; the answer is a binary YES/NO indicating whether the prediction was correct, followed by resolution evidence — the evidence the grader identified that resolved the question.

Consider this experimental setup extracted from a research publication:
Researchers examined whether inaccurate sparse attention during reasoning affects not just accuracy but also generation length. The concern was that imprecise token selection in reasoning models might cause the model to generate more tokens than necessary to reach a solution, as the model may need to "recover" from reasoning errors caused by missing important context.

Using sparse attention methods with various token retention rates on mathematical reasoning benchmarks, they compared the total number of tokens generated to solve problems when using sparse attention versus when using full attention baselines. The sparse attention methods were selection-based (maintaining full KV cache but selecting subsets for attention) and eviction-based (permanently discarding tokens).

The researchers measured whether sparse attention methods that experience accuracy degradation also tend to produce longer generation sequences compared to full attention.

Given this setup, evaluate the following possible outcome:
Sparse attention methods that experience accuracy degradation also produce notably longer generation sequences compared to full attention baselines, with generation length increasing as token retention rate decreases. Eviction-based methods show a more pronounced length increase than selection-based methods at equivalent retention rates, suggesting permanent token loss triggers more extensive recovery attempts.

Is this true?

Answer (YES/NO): NO